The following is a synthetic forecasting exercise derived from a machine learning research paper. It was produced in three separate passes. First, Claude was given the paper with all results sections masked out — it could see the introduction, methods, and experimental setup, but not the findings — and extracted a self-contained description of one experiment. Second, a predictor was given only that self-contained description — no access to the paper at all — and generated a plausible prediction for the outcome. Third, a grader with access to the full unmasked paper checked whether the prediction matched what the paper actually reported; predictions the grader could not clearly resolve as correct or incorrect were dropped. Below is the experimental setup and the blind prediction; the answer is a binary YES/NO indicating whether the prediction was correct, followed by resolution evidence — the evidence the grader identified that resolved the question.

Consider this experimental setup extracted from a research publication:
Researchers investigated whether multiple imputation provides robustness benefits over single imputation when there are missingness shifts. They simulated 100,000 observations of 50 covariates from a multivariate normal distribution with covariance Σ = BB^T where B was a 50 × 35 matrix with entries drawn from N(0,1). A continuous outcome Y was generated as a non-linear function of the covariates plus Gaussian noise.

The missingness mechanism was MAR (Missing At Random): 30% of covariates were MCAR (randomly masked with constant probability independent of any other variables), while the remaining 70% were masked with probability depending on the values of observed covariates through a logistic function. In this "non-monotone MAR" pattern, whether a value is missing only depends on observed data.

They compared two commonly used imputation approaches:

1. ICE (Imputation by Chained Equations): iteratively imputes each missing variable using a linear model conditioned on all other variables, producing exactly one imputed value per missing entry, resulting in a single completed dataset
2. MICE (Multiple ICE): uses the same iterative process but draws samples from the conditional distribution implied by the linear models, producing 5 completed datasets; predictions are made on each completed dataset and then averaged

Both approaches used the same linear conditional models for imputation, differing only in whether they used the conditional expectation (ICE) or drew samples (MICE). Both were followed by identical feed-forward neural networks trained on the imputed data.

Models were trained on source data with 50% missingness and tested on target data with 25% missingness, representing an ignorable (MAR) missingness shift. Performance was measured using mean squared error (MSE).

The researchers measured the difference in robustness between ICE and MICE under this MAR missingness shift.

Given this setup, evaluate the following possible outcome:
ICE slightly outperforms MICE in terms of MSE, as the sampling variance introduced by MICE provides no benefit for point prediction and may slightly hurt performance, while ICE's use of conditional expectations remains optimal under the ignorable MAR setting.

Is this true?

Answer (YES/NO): NO